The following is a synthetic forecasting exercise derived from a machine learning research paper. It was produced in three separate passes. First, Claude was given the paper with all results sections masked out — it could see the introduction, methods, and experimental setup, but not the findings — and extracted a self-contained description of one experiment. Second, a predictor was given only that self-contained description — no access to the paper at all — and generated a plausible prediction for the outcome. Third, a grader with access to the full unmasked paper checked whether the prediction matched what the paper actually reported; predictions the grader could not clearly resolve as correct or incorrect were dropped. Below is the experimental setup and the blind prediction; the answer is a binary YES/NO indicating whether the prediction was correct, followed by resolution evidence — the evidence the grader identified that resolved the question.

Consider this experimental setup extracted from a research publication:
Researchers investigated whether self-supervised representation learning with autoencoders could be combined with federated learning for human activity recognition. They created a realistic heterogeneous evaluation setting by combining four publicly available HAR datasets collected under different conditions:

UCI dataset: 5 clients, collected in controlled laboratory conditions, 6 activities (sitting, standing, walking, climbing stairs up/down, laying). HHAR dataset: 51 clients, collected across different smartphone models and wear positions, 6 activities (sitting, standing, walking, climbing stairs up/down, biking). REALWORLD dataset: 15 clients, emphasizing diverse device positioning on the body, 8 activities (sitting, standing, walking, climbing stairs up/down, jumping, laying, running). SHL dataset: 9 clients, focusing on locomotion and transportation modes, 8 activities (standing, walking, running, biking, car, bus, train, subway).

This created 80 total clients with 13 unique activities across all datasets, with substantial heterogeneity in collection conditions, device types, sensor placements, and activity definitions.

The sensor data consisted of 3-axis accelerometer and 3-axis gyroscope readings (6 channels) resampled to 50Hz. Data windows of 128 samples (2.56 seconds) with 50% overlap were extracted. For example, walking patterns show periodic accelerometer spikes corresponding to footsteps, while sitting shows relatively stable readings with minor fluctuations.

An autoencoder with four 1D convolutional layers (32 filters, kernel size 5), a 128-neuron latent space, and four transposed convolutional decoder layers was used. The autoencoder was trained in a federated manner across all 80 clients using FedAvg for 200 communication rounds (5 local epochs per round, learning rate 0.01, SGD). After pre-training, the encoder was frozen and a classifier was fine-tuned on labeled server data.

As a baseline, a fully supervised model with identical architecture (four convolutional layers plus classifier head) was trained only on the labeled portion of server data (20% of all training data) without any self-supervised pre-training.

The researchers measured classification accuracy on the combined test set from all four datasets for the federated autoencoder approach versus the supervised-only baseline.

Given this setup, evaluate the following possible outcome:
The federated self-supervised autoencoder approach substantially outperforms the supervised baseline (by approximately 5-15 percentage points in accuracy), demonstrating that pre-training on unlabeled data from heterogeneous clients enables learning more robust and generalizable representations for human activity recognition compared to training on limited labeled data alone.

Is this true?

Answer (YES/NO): NO